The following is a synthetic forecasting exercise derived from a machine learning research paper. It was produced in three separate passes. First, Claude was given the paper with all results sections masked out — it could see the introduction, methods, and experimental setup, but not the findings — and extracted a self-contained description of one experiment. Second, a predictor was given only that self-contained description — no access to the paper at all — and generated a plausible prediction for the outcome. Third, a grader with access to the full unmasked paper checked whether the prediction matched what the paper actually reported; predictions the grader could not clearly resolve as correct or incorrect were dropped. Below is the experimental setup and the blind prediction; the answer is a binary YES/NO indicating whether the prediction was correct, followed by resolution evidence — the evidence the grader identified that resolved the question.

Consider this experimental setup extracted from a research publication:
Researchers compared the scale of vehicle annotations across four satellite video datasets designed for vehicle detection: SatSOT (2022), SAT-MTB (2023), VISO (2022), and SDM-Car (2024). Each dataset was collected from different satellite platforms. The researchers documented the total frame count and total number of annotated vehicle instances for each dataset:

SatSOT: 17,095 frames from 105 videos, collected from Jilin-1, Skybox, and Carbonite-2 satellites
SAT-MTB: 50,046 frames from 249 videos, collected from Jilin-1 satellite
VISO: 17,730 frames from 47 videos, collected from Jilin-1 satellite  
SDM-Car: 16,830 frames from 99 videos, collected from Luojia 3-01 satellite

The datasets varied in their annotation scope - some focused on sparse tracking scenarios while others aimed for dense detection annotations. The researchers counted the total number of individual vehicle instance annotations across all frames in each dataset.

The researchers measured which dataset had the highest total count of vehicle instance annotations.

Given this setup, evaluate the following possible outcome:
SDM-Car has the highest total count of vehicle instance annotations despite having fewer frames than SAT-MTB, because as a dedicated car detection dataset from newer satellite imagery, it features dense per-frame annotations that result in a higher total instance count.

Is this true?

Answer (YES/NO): YES